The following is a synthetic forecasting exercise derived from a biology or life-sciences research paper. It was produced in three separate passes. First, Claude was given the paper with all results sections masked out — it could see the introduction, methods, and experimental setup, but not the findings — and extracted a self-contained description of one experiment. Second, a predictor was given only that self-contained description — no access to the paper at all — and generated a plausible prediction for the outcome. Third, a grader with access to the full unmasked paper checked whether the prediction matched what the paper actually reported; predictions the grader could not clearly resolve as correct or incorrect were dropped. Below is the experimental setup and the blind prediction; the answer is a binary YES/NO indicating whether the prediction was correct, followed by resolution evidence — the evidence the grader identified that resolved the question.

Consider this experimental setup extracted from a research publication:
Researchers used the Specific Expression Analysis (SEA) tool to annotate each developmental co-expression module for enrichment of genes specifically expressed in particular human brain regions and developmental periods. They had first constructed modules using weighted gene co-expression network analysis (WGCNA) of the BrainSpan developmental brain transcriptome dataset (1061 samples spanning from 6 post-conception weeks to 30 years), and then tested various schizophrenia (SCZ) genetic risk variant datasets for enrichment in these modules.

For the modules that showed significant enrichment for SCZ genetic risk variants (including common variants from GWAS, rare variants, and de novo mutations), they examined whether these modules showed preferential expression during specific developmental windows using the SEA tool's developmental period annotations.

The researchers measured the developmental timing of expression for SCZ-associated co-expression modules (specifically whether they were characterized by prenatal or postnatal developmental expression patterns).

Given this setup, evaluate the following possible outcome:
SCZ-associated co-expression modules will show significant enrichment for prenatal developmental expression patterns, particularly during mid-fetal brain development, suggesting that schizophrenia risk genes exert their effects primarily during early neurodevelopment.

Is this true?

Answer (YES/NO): NO